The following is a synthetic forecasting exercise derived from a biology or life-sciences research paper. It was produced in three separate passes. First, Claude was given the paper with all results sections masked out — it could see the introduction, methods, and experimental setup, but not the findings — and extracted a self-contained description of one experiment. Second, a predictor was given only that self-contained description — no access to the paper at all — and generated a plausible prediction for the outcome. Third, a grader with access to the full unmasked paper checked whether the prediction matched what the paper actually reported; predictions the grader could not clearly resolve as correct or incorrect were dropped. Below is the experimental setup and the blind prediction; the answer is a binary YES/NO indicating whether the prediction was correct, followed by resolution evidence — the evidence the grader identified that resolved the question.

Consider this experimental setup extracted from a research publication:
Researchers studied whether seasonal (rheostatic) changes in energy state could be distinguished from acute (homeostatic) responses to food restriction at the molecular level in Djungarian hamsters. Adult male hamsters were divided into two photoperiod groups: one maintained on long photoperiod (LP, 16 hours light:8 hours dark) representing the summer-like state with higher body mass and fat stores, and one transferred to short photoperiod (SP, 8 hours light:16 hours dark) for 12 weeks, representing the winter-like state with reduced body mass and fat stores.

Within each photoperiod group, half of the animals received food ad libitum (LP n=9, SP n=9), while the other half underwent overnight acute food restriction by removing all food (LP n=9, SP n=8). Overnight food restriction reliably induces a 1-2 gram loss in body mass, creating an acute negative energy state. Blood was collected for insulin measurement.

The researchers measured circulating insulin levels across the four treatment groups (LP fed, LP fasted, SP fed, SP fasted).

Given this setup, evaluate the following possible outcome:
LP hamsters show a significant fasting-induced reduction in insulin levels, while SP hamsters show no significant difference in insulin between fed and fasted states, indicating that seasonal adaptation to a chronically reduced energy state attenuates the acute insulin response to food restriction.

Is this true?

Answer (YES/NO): NO